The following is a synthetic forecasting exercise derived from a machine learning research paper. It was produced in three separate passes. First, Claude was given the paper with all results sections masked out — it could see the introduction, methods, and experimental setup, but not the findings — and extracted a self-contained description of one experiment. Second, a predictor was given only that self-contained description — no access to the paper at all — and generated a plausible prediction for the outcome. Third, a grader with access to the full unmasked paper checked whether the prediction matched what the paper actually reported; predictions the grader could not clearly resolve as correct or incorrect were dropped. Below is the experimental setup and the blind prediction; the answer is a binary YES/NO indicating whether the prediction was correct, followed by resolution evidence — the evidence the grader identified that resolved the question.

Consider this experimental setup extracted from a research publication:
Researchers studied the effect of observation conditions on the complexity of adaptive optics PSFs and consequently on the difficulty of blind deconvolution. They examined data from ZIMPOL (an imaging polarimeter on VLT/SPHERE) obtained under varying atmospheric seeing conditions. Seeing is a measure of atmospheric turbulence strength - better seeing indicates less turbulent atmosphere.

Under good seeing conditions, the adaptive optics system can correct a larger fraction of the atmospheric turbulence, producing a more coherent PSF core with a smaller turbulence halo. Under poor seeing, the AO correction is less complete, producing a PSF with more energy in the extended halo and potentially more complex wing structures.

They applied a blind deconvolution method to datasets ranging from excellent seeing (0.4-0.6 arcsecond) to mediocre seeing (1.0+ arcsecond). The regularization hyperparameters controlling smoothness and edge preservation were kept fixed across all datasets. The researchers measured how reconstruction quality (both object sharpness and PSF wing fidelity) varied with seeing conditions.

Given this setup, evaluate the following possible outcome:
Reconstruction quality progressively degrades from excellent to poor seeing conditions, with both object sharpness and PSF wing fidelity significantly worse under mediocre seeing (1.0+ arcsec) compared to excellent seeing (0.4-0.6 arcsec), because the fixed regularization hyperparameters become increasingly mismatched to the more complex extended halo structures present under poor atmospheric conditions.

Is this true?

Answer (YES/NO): NO